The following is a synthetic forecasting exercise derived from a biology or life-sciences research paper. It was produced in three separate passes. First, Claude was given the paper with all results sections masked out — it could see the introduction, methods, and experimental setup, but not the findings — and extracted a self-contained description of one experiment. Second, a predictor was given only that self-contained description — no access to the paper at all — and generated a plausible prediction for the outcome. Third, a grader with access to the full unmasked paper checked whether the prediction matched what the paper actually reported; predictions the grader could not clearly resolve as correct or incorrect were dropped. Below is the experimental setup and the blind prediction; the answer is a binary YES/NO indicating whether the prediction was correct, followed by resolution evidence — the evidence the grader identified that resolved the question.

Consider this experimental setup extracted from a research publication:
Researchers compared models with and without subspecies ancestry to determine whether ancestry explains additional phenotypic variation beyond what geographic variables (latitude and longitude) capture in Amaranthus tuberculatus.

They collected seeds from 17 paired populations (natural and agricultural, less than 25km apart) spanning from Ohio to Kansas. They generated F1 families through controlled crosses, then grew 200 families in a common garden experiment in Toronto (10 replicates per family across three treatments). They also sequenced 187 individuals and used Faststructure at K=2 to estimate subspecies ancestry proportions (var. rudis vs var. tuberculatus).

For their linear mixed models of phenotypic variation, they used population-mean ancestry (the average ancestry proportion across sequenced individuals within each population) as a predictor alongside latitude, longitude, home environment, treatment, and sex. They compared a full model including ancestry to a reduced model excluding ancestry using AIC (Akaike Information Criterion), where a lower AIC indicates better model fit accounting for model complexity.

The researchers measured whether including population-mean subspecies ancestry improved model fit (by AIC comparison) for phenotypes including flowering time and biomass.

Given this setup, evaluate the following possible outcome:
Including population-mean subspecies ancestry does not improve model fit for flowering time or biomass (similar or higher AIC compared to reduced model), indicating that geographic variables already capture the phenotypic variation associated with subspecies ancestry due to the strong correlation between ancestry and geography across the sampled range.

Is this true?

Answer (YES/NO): NO